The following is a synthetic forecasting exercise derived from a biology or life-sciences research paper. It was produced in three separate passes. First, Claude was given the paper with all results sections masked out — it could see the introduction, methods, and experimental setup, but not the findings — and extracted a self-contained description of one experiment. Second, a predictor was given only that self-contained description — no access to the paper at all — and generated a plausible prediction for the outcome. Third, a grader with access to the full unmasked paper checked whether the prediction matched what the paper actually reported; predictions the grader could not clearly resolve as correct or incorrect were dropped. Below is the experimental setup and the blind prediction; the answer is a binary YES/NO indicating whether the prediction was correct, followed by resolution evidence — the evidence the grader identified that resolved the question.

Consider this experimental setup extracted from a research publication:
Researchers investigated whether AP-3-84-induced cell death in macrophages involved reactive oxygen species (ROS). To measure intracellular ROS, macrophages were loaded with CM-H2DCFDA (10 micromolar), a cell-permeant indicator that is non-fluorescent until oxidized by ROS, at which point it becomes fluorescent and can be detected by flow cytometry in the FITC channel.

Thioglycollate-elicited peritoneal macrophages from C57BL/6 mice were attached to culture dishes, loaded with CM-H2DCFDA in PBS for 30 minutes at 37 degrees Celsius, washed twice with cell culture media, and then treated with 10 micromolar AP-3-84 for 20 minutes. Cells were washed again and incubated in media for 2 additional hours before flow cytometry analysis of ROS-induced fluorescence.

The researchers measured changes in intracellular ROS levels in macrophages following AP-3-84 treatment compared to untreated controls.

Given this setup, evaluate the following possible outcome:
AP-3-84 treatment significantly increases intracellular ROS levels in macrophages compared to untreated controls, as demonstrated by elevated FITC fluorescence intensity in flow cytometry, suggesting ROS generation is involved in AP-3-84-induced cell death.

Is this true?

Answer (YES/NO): YES